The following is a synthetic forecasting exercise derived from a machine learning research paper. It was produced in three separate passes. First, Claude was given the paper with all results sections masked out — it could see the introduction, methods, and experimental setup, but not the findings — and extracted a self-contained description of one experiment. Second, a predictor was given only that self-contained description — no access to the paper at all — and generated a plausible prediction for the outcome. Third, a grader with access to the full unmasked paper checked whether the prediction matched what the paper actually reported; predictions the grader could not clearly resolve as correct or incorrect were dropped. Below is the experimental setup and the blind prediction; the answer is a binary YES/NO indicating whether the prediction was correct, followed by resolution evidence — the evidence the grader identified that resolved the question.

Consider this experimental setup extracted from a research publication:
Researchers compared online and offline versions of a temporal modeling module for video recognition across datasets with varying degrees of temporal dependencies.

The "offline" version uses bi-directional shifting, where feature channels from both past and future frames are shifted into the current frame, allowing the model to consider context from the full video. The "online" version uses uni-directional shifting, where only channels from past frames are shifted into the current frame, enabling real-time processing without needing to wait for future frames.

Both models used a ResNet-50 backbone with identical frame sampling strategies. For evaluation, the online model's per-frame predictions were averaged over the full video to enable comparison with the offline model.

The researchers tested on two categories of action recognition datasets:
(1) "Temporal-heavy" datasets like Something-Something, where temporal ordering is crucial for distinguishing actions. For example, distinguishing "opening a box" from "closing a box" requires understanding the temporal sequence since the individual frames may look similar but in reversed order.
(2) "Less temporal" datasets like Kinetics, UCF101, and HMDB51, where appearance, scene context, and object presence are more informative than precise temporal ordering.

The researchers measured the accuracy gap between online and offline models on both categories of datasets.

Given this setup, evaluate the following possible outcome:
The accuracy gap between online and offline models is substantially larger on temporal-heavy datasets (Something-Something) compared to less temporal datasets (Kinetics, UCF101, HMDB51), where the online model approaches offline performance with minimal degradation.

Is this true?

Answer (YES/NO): YES